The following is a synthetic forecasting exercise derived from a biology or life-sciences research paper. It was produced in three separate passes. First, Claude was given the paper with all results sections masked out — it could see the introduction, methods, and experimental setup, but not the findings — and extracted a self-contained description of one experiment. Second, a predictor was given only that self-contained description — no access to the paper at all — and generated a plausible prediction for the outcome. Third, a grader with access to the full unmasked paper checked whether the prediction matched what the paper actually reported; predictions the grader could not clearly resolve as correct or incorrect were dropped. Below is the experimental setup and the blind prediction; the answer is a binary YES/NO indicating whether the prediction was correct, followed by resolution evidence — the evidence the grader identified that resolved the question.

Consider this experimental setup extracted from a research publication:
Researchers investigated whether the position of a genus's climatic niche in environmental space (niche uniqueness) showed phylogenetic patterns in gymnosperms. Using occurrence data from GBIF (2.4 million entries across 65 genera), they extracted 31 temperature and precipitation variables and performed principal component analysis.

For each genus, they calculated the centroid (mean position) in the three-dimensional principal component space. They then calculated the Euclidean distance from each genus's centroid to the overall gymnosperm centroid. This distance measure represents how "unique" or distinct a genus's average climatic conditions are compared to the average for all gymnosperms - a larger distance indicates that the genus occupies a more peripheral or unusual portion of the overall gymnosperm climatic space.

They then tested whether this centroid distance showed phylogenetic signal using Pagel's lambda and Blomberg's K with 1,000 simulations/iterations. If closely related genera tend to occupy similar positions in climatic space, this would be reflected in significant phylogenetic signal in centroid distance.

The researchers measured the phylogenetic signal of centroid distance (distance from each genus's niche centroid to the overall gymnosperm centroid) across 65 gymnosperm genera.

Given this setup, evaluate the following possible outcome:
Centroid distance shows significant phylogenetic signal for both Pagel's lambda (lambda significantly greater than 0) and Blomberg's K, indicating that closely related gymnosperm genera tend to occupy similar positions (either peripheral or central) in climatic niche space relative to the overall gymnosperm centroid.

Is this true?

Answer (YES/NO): NO